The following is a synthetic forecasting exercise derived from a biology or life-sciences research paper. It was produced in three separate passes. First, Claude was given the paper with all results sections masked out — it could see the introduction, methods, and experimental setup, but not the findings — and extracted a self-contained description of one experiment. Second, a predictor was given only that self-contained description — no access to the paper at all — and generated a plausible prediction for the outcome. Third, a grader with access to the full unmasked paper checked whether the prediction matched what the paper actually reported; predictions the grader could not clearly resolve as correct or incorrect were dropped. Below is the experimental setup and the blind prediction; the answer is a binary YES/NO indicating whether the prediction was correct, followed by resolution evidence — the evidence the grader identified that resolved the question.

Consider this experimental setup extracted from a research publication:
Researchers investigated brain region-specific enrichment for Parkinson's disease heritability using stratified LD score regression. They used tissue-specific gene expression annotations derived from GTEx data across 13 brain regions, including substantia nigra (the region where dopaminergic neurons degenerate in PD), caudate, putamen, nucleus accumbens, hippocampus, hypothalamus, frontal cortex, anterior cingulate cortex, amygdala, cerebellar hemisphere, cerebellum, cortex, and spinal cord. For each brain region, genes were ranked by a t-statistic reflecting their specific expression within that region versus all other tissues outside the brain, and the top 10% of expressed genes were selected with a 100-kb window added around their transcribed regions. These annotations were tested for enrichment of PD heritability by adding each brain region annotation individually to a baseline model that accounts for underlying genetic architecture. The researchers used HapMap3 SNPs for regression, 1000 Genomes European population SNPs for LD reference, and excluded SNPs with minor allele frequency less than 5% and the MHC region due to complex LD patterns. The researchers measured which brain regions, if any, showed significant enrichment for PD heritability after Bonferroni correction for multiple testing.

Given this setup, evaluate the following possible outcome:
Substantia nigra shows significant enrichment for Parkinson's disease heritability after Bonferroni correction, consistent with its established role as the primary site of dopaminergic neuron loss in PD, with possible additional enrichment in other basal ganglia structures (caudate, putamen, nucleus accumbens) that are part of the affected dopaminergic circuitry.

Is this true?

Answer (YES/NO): NO